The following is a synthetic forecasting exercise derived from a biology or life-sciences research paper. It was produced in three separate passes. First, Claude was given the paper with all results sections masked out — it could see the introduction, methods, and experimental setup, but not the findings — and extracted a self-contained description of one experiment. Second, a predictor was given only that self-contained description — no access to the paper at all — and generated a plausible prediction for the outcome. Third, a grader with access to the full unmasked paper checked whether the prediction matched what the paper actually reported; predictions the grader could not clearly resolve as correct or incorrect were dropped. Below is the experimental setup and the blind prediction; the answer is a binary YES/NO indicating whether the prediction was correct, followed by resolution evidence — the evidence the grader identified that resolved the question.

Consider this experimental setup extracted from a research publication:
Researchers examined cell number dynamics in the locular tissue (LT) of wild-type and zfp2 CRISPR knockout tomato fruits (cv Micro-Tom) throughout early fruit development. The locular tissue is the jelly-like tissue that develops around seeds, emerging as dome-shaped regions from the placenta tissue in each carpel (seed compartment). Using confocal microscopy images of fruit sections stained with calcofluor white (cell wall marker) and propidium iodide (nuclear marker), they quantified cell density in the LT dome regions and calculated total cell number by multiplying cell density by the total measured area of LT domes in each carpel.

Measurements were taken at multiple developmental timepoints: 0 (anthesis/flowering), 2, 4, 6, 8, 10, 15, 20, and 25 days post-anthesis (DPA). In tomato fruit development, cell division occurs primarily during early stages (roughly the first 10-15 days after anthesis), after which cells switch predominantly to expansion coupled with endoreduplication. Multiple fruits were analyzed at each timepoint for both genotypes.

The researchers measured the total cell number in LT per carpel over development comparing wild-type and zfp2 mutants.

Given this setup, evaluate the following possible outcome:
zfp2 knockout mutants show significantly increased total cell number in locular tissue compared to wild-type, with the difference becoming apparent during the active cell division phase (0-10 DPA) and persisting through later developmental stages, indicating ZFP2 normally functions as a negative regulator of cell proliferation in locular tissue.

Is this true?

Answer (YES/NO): NO